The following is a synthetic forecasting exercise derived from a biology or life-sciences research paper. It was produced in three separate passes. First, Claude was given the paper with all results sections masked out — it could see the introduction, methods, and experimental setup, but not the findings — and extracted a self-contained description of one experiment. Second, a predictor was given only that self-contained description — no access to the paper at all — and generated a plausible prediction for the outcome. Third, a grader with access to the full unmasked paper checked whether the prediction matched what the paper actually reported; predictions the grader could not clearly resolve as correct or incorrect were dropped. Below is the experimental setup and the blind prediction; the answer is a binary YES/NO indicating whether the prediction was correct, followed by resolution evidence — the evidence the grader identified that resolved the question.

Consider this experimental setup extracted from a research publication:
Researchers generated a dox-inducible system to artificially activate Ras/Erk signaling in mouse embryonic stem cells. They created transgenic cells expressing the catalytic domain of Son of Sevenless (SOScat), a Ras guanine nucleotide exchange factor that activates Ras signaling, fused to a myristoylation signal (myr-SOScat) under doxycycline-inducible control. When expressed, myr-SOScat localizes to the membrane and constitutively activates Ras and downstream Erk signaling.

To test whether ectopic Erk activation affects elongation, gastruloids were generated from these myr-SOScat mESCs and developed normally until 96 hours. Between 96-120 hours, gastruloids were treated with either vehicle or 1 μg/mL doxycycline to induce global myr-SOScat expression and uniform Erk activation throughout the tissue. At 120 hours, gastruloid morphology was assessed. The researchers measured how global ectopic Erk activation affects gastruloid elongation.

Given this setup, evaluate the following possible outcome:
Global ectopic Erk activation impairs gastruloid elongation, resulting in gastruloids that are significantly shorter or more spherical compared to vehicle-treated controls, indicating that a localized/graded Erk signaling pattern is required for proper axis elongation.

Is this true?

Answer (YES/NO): YES